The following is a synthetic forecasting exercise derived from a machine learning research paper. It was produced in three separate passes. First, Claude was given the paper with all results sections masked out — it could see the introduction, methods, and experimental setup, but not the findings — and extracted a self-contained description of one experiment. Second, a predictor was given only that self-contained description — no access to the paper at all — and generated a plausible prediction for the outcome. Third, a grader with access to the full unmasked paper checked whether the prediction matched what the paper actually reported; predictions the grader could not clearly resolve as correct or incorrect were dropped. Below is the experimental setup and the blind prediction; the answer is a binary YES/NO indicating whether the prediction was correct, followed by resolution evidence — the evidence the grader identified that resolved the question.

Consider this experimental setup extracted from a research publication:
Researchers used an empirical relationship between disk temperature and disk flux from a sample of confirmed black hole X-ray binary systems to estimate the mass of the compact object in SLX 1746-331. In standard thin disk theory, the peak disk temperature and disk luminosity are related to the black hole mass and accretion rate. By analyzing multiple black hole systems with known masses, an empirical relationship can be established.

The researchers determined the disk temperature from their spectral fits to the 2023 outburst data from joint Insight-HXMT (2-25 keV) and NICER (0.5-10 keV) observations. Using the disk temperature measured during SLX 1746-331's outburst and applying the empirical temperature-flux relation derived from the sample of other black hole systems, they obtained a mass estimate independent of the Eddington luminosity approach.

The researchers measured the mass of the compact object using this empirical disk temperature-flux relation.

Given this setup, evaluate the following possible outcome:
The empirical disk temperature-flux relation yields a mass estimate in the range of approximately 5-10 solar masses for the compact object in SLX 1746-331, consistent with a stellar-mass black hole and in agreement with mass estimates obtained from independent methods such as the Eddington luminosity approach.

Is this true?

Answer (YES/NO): NO